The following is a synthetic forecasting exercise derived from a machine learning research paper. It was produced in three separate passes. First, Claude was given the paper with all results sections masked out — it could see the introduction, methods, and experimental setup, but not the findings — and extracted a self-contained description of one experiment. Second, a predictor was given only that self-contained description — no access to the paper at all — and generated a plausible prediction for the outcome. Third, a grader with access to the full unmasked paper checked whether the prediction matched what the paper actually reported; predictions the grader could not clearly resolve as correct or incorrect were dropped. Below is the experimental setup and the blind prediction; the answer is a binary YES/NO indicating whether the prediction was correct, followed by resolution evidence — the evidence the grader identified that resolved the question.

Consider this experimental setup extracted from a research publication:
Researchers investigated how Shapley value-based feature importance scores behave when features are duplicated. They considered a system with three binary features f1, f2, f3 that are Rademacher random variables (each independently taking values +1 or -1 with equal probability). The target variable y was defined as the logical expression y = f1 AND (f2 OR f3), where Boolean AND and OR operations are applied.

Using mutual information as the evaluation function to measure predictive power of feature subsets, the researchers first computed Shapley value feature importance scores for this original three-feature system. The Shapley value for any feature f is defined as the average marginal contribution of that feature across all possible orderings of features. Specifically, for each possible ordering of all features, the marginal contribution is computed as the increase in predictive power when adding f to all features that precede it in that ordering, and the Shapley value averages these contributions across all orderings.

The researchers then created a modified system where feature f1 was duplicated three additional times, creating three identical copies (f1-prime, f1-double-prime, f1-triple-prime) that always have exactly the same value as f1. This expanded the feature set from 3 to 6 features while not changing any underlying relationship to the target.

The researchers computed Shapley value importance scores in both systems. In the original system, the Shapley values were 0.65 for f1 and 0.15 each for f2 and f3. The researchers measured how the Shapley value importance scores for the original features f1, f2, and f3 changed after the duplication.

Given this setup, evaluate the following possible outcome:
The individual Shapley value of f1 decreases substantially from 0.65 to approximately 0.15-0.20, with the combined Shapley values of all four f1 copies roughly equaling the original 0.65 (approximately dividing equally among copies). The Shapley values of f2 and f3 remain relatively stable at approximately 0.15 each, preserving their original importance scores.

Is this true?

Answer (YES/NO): NO